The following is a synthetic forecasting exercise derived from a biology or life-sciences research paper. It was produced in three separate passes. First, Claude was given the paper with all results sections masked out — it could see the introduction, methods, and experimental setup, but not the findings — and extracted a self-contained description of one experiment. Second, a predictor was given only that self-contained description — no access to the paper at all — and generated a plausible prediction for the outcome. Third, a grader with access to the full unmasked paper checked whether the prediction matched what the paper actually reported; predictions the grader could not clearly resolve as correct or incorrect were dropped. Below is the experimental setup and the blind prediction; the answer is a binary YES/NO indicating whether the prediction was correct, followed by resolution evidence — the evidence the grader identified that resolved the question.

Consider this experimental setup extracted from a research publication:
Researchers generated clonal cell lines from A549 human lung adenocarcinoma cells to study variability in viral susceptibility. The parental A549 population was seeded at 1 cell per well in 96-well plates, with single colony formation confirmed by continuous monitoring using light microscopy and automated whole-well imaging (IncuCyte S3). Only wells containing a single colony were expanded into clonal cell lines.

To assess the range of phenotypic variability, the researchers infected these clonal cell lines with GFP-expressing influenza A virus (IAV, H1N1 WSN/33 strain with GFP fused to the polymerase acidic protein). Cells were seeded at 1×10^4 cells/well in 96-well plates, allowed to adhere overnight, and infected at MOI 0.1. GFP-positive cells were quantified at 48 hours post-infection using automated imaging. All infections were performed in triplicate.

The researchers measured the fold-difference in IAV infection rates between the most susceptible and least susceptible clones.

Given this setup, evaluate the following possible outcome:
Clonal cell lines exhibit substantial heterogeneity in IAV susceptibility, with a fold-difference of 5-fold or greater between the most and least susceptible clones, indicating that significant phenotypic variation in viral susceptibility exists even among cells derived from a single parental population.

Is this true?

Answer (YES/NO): YES